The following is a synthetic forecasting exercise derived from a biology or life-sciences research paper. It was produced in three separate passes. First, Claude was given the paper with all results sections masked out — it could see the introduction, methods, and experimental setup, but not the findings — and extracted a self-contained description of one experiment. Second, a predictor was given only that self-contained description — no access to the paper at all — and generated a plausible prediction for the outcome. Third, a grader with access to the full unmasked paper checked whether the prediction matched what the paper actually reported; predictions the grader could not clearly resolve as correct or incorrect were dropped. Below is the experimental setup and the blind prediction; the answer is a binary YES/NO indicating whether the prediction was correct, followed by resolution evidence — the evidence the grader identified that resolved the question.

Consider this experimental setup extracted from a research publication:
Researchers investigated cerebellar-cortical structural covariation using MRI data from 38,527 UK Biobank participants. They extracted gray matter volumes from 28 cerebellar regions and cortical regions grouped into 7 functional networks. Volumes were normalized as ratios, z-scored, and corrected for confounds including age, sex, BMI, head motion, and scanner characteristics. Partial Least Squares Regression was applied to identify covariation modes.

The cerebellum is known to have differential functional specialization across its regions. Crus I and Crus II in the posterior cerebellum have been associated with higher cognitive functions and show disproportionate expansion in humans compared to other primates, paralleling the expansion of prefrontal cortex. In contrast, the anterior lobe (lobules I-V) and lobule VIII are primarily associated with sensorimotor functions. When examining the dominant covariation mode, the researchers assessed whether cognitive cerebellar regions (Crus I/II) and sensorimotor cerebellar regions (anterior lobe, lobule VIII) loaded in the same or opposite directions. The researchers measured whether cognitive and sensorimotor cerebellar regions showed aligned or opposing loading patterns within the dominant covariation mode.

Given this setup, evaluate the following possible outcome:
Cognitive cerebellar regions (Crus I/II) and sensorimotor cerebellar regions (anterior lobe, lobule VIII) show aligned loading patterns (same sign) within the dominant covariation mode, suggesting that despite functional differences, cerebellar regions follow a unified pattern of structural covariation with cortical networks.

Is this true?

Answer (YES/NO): NO